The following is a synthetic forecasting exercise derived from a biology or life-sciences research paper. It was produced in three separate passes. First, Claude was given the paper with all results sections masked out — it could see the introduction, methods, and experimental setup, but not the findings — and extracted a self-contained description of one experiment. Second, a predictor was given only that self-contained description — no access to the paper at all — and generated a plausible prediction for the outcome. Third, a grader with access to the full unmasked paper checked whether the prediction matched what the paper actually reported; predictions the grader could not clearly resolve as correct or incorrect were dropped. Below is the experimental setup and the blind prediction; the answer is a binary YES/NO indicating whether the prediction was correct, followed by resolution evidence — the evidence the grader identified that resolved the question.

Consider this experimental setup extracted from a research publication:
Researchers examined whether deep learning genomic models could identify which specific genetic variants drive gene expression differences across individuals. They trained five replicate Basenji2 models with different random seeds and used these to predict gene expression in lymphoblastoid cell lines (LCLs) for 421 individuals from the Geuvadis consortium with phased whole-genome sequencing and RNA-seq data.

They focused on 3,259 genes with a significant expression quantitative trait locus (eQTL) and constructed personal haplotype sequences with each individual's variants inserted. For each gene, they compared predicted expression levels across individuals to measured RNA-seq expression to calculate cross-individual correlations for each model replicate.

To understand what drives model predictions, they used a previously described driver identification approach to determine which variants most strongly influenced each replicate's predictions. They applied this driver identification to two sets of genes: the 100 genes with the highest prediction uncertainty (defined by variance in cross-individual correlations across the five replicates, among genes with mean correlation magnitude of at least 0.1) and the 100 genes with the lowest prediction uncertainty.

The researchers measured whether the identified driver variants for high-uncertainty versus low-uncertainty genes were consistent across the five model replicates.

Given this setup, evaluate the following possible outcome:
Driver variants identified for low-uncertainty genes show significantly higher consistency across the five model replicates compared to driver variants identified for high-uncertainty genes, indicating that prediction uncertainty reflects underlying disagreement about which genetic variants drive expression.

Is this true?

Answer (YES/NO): YES